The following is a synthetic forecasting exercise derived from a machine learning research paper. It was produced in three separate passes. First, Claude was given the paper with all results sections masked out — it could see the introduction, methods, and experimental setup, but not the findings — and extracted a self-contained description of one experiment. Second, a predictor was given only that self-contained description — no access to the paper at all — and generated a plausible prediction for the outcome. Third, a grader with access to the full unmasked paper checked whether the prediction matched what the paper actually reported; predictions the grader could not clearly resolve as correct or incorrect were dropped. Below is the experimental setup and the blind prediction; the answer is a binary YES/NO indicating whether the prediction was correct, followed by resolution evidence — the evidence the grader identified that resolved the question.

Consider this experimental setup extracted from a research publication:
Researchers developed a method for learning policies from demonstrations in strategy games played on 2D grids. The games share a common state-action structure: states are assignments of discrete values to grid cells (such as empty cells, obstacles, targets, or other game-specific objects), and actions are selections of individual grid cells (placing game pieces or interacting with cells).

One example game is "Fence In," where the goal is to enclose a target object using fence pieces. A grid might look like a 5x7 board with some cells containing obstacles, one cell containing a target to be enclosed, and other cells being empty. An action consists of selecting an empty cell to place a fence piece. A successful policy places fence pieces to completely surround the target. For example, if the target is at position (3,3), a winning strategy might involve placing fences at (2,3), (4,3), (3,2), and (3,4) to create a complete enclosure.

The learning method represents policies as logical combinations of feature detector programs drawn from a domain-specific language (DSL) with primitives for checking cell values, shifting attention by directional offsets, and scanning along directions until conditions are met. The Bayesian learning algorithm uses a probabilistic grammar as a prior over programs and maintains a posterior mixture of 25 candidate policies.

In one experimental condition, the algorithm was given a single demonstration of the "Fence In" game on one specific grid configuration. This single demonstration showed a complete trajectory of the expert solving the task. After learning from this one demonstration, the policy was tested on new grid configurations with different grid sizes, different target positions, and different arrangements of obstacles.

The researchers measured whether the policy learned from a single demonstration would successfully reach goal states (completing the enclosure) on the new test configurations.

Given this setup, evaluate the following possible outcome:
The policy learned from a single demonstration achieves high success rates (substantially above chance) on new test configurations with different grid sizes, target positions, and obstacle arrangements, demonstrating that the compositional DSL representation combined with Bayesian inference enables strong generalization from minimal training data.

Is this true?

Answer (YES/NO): YES